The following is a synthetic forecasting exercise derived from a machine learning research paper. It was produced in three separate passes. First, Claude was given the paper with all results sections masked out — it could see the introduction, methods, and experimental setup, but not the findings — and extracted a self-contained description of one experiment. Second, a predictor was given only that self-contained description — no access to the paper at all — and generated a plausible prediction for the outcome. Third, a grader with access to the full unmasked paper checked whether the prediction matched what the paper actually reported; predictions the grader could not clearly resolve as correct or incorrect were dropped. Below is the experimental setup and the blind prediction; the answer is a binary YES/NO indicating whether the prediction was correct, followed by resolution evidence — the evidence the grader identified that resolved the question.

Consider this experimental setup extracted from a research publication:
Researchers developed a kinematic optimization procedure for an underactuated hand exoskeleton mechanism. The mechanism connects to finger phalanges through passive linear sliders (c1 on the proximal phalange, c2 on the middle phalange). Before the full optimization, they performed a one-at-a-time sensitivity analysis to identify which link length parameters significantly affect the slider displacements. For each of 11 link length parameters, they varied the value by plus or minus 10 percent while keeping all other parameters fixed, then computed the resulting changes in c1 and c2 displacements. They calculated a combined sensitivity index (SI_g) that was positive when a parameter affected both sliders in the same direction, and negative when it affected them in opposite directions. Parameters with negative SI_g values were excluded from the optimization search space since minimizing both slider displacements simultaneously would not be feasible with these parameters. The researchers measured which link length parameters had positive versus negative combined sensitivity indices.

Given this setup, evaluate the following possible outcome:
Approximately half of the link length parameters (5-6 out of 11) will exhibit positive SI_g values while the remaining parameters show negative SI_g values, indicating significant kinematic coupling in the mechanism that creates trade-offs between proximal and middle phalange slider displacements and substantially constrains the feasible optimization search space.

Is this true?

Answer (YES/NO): YES